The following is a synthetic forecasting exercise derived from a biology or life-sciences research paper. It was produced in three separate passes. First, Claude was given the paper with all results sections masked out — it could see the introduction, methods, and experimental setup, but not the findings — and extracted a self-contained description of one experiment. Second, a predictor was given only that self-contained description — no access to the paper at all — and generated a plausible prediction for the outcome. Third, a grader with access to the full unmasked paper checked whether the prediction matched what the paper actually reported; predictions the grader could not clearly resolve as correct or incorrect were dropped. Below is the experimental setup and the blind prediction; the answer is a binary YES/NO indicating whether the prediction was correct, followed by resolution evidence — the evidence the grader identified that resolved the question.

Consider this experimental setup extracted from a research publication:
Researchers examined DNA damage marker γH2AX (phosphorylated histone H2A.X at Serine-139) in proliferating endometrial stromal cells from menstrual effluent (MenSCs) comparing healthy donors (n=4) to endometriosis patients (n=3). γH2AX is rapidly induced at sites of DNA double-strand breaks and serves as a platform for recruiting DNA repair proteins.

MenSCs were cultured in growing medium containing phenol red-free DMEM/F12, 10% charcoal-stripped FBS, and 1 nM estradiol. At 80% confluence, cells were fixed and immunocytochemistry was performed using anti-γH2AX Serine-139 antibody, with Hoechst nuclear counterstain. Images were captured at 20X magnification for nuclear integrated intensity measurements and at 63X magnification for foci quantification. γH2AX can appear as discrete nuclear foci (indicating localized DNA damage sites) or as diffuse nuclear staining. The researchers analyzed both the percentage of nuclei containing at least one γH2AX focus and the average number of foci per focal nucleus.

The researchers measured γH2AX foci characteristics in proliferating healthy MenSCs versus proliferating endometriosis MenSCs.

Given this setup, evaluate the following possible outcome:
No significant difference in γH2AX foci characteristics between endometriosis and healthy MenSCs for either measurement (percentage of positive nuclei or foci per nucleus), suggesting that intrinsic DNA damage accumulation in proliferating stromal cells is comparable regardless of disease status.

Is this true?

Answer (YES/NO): NO